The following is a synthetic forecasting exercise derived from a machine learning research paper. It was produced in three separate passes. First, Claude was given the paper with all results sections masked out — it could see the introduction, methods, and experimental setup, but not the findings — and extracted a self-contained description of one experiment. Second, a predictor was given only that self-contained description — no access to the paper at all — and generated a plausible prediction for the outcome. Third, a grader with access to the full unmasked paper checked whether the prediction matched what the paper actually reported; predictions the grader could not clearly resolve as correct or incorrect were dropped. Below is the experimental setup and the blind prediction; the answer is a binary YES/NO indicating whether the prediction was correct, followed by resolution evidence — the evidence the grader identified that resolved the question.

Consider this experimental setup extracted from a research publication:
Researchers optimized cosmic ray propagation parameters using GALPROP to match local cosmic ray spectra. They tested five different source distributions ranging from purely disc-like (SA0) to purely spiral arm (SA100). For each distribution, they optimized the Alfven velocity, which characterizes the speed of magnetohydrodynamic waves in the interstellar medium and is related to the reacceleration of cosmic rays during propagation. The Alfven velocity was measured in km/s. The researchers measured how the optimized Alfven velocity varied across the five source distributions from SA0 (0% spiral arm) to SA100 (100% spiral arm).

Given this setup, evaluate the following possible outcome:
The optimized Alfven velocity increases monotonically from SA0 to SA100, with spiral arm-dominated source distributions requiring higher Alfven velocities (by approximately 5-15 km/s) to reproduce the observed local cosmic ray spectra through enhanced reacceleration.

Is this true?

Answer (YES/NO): NO